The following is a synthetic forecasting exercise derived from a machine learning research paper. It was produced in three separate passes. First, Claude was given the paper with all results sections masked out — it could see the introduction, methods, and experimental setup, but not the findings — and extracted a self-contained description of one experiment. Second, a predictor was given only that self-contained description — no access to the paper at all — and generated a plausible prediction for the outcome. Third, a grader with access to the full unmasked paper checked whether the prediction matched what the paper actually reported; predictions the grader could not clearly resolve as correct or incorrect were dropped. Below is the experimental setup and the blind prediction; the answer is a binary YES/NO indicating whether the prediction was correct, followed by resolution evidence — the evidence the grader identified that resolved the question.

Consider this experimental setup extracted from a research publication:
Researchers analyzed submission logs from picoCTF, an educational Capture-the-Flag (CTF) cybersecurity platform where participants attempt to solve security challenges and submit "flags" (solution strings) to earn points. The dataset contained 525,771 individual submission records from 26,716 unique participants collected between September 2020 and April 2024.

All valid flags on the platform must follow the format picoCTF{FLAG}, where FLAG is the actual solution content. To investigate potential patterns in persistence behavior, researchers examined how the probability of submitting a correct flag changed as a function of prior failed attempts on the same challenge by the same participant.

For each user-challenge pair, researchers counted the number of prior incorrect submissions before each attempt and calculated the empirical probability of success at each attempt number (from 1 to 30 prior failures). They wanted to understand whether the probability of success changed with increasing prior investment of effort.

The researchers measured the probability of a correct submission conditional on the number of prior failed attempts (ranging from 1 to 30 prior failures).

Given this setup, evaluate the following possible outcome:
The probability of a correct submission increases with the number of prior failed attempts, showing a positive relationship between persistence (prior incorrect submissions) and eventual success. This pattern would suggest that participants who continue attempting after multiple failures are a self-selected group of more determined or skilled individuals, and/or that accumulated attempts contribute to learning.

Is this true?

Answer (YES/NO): NO